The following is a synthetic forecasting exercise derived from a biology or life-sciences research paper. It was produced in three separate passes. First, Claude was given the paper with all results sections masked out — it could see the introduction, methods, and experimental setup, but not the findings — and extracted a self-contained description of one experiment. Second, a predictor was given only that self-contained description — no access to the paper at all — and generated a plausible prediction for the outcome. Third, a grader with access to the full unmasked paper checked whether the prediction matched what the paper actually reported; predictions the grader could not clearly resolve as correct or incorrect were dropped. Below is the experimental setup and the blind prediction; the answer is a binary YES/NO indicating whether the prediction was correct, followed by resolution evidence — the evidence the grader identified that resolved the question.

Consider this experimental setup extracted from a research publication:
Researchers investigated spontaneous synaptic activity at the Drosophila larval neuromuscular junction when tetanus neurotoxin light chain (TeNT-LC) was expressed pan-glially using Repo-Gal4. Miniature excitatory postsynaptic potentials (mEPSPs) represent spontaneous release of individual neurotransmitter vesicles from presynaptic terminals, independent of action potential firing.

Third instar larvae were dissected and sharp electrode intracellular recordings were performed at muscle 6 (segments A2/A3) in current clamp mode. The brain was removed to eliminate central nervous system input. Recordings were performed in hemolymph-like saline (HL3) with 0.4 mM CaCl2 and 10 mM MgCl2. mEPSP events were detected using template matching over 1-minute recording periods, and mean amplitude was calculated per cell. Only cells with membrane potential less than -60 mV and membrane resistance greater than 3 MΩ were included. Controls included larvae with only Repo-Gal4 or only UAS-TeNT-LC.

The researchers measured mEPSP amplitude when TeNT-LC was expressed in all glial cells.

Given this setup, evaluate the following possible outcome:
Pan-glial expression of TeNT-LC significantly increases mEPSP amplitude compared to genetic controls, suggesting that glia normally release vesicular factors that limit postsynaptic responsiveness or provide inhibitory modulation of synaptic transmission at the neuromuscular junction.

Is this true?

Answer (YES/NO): YES